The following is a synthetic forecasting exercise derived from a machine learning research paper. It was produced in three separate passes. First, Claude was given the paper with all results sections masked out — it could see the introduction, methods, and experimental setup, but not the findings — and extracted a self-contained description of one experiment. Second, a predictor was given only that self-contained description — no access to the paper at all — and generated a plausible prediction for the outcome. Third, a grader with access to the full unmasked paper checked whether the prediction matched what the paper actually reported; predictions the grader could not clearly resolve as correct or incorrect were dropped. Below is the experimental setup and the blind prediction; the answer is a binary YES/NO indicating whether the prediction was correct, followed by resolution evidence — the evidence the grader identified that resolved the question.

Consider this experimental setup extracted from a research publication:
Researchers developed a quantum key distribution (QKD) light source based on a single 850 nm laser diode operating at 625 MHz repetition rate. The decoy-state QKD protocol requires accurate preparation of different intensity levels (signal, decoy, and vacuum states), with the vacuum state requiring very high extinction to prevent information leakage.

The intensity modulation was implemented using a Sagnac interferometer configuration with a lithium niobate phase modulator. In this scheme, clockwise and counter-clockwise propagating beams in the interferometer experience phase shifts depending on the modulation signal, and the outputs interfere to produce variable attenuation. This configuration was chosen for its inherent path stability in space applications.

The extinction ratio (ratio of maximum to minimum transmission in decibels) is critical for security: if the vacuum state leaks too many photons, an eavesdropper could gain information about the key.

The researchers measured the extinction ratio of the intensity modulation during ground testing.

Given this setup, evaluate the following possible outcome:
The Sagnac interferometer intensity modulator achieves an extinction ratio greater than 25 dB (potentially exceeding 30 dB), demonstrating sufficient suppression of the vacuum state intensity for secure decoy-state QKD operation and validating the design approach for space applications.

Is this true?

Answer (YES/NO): YES